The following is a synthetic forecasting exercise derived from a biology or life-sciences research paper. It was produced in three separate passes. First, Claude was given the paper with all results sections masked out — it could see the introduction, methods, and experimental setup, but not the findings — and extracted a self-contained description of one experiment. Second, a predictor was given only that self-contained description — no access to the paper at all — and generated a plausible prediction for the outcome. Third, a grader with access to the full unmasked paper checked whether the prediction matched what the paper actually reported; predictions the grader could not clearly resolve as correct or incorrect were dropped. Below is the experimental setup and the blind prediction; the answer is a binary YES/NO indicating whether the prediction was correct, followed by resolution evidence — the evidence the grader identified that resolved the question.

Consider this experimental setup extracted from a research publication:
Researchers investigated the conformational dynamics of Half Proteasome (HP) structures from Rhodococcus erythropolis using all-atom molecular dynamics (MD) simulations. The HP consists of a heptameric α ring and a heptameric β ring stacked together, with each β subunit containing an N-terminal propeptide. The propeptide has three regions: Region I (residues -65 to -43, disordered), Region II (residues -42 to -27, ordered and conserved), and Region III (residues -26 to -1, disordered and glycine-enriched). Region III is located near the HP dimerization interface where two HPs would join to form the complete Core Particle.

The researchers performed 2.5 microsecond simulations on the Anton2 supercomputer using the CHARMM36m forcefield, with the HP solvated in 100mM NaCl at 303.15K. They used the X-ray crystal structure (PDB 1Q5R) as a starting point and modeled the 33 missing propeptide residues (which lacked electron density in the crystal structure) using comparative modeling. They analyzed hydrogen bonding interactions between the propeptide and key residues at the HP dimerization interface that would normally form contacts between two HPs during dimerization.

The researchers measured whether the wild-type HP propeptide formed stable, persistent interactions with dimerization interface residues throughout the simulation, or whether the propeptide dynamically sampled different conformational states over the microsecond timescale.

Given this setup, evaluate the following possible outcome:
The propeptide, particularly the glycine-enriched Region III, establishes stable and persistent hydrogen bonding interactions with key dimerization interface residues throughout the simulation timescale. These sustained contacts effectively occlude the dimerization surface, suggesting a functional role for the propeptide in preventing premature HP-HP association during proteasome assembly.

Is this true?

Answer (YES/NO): NO